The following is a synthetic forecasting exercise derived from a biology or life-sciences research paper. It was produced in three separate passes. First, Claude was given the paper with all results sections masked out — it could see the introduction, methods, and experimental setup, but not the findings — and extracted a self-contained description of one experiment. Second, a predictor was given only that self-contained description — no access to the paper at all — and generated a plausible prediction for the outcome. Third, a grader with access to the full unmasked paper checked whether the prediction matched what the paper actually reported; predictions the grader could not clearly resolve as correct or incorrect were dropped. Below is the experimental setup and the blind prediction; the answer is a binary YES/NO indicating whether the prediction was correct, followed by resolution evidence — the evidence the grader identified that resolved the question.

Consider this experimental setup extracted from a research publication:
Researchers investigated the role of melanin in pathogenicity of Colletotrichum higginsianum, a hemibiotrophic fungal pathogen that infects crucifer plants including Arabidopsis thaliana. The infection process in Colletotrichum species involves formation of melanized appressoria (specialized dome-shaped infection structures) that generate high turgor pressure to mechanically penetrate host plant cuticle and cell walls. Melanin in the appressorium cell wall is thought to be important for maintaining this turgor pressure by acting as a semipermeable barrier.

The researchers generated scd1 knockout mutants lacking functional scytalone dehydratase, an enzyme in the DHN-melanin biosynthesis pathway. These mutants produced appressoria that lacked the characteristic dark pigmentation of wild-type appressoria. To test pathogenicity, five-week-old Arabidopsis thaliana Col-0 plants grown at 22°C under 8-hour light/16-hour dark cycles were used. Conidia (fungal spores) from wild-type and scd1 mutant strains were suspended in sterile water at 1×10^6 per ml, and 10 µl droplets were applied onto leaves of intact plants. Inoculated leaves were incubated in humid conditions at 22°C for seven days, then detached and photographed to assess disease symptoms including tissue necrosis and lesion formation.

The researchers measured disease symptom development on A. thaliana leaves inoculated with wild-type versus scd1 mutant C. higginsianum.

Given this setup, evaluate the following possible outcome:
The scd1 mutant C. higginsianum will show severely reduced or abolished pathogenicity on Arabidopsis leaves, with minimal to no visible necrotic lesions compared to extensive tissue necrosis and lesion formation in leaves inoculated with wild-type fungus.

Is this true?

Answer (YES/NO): YES